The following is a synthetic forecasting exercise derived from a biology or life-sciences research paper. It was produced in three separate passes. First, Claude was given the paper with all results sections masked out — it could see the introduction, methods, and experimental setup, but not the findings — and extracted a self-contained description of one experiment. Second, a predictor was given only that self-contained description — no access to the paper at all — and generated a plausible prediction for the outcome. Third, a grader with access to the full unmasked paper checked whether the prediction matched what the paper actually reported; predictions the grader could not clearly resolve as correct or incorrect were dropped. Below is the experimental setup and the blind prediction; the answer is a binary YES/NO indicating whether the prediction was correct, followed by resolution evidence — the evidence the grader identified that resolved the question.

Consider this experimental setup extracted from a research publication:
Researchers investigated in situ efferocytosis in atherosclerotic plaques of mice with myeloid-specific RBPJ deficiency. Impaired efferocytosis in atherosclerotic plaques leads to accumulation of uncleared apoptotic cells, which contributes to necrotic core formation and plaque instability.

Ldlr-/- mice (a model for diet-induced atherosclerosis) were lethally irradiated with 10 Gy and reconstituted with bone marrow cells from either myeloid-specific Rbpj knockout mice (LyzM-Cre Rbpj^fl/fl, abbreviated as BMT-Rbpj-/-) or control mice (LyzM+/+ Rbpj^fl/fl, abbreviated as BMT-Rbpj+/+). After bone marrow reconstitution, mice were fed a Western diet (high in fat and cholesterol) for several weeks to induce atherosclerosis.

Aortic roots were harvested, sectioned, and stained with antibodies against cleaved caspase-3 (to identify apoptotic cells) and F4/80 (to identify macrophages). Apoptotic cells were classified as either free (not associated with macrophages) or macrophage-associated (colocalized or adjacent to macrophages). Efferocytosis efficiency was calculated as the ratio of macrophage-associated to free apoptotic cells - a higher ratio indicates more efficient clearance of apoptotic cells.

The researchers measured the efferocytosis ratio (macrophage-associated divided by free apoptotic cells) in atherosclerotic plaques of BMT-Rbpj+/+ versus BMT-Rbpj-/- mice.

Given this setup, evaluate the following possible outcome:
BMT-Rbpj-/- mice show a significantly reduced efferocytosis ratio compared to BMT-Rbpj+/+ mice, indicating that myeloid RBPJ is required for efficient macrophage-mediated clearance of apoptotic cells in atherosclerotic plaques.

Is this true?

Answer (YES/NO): YES